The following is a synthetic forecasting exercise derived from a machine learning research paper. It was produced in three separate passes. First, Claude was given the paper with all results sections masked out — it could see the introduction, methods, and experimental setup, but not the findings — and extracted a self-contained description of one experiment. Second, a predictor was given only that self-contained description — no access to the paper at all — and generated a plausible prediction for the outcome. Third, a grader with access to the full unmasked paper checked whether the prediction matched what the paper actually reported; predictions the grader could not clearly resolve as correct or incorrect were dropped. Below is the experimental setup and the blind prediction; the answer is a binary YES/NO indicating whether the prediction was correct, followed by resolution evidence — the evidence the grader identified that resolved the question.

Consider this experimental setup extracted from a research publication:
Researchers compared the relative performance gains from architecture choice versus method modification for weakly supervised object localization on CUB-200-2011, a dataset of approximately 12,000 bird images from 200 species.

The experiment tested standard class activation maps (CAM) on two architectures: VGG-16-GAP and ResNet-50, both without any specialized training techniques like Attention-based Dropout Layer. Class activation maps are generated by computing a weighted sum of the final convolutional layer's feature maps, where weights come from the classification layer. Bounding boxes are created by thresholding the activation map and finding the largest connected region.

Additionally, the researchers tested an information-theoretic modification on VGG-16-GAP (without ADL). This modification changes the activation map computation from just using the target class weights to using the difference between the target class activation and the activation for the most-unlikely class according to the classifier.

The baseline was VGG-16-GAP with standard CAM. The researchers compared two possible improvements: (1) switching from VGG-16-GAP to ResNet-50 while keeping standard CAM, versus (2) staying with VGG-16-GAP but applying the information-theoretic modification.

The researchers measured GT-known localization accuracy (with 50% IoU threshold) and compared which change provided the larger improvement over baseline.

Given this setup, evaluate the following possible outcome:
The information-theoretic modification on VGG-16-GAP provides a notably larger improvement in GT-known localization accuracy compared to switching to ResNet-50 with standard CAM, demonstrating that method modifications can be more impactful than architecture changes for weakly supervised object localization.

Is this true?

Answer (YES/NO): NO